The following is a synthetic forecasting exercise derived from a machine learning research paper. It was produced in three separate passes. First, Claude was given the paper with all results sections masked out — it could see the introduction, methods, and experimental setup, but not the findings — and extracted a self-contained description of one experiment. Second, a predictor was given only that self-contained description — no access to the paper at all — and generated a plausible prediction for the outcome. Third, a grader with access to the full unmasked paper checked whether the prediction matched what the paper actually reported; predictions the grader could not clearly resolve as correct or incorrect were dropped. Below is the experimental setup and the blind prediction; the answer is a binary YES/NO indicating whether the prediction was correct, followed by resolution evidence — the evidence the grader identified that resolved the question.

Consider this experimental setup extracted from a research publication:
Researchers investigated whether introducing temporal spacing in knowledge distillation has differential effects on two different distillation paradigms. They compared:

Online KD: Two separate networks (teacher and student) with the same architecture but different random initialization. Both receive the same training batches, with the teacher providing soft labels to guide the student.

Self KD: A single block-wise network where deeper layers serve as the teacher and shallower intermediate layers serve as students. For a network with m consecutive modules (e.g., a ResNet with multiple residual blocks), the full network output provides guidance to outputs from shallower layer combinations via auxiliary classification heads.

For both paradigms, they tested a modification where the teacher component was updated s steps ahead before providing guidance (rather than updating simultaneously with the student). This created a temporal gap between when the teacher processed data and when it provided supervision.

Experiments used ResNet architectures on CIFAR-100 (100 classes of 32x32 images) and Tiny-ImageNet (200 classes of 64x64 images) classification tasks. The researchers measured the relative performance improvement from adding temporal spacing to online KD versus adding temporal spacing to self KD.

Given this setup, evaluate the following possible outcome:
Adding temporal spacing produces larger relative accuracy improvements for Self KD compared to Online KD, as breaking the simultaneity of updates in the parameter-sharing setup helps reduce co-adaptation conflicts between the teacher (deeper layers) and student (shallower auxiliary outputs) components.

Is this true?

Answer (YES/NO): NO